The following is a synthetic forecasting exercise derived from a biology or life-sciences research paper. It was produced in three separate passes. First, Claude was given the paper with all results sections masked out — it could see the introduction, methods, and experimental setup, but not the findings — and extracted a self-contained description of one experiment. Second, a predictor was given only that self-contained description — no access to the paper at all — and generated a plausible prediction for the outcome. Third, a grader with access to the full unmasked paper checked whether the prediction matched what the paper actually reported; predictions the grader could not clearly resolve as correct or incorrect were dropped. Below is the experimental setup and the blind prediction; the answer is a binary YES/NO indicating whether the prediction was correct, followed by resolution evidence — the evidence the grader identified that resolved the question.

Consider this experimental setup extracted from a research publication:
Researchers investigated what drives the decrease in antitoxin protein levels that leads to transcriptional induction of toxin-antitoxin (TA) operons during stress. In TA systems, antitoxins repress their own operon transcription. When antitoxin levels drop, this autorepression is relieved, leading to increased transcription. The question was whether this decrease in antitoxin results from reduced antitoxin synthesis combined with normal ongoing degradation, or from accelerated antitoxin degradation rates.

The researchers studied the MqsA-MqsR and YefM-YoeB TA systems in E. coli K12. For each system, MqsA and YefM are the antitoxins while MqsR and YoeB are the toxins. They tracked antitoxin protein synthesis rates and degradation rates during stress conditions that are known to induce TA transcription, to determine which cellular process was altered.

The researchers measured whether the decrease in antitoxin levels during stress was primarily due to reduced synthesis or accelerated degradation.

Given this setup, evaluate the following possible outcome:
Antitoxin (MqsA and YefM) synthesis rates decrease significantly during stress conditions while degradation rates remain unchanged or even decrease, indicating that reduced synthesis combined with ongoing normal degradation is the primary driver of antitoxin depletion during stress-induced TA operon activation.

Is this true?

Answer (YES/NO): NO